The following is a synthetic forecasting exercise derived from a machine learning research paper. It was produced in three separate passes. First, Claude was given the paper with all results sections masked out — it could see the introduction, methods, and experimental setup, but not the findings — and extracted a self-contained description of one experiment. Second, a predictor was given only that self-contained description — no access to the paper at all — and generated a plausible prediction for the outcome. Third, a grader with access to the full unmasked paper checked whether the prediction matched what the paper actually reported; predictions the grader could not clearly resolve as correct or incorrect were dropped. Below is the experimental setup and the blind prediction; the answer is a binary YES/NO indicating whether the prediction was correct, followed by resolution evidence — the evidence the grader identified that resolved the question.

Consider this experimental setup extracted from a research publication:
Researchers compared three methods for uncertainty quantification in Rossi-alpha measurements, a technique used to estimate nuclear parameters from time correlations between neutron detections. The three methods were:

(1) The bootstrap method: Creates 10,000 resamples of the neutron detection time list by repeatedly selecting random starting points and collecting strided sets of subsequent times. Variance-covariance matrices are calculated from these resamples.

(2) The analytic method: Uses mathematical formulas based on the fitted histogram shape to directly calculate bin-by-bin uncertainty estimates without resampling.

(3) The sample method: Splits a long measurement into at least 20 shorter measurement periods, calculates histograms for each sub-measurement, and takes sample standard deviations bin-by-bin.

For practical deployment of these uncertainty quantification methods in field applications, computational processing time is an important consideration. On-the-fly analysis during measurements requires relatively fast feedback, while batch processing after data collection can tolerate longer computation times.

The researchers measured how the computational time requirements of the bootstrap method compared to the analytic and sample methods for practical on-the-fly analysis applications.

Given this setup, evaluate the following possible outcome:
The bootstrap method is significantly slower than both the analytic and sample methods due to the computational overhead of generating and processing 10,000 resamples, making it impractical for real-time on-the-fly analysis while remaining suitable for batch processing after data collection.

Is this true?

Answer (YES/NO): NO